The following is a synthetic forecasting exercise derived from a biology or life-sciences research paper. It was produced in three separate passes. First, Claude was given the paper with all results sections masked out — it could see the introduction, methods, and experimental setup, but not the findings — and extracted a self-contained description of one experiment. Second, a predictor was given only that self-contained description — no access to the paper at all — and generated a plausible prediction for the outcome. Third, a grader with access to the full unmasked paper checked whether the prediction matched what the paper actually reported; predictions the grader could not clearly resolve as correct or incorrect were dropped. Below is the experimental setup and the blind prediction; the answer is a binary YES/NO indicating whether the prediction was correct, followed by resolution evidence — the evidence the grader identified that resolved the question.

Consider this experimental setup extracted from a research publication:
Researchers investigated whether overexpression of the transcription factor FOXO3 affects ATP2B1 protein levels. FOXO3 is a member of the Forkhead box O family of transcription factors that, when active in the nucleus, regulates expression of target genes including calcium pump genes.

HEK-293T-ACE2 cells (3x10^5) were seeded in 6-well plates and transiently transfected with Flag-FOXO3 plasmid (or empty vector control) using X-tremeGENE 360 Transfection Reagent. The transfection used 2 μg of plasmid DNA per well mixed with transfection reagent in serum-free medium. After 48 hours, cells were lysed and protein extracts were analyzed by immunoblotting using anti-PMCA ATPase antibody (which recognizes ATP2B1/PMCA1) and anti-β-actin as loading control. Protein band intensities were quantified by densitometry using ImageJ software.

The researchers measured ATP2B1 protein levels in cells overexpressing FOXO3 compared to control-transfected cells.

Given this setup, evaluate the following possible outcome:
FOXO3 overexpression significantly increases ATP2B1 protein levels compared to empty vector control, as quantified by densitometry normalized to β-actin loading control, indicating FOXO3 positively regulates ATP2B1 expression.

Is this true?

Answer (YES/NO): YES